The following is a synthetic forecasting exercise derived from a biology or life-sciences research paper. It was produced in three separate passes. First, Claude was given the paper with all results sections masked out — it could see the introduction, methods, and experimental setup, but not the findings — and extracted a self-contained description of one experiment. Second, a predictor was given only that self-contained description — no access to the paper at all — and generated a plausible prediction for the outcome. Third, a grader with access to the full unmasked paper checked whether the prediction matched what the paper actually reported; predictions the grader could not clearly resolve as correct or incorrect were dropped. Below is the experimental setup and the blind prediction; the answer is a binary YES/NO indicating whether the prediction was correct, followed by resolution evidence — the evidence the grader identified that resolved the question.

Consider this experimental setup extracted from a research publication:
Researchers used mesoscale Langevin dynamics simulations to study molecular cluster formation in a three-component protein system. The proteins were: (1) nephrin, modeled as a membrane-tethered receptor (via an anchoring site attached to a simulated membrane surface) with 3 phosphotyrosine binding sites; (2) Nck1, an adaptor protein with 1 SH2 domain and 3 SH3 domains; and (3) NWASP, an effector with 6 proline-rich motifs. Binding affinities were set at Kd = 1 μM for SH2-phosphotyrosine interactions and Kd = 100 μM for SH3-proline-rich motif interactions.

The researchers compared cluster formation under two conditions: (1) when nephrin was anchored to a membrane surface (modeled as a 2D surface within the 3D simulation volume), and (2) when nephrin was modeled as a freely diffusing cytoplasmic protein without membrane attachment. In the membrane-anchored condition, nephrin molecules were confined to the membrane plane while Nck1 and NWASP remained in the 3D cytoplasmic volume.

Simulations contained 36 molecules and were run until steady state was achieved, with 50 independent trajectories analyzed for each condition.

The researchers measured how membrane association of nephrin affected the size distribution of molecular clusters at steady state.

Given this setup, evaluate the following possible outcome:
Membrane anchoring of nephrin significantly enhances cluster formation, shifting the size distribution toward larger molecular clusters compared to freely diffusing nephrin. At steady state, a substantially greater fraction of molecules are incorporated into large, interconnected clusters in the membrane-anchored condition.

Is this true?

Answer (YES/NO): YES